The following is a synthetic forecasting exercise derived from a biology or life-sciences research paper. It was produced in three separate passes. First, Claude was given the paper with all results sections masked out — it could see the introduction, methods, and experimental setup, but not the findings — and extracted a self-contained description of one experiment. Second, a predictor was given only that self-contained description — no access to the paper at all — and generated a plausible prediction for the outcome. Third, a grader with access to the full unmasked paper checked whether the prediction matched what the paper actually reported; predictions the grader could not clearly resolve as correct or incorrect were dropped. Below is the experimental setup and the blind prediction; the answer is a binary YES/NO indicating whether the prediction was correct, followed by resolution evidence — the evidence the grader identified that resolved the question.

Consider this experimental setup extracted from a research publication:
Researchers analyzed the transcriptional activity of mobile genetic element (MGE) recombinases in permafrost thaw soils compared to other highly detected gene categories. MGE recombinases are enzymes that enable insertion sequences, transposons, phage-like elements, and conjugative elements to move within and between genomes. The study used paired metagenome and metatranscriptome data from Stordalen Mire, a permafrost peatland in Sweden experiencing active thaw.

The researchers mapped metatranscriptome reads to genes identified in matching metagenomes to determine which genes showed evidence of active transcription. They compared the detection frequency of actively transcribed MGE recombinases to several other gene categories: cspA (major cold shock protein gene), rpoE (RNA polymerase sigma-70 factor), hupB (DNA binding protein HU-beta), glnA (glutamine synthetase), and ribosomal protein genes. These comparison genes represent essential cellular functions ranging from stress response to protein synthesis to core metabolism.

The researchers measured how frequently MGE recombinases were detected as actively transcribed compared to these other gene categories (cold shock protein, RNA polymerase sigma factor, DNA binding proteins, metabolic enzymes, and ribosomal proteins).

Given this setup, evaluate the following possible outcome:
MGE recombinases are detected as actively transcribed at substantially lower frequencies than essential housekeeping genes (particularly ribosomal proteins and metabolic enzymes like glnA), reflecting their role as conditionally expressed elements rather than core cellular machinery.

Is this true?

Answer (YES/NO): NO